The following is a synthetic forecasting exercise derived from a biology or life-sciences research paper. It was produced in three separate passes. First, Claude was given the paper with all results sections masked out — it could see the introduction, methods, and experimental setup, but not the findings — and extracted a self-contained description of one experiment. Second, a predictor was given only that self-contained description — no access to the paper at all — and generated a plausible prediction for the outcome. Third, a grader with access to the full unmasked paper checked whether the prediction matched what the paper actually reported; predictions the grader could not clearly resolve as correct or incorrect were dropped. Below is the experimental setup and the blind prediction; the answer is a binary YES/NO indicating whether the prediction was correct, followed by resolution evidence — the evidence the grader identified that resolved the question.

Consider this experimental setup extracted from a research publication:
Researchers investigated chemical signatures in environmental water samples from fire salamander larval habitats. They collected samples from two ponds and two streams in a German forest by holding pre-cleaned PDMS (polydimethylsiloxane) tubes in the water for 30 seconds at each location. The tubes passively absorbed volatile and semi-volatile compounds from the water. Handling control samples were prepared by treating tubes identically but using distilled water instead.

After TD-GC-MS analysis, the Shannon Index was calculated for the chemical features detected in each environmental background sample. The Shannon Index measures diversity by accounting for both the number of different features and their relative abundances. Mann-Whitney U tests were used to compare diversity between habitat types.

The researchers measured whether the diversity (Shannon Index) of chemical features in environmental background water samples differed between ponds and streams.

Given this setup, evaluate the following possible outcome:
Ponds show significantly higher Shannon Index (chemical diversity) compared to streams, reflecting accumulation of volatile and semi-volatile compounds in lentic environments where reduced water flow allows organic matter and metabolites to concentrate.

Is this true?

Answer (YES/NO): NO